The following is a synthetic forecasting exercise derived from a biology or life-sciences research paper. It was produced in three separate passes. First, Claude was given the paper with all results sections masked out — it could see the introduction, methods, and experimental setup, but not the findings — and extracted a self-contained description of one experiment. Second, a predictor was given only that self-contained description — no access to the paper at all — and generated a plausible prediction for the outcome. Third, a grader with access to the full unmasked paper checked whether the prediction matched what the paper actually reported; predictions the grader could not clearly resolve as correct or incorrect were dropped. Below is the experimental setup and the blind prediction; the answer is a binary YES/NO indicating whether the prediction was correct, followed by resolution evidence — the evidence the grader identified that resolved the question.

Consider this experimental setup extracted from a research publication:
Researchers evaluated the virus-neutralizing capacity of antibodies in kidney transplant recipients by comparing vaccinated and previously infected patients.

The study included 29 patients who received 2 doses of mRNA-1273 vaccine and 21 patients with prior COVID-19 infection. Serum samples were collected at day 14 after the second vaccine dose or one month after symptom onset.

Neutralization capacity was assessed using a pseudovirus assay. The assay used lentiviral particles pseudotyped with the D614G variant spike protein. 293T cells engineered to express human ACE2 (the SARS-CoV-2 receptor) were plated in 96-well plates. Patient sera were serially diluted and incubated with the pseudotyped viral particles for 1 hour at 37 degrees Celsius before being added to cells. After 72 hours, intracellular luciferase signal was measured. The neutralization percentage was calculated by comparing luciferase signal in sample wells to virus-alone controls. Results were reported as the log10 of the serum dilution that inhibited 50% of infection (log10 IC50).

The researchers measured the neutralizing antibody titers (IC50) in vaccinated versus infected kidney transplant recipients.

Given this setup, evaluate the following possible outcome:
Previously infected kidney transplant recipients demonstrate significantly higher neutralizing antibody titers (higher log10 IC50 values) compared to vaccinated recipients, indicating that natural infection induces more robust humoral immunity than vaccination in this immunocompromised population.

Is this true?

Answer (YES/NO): YES